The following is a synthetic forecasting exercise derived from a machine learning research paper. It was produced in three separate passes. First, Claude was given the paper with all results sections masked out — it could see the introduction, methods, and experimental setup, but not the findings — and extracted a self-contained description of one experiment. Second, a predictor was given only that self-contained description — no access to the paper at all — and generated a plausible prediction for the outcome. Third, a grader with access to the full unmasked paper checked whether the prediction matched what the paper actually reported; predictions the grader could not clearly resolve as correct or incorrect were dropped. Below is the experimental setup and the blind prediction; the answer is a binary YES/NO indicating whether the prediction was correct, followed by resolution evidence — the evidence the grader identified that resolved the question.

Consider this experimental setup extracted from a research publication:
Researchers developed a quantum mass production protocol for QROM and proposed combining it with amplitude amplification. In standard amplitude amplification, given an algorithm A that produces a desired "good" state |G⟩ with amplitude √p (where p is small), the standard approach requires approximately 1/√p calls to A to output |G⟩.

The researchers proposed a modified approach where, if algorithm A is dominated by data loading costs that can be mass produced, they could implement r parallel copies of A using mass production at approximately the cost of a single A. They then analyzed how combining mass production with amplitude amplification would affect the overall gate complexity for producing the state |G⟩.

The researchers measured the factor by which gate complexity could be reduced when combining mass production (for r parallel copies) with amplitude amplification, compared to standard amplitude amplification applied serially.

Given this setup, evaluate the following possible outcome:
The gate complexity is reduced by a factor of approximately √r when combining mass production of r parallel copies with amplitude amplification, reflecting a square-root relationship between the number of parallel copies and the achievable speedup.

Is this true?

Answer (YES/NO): YES